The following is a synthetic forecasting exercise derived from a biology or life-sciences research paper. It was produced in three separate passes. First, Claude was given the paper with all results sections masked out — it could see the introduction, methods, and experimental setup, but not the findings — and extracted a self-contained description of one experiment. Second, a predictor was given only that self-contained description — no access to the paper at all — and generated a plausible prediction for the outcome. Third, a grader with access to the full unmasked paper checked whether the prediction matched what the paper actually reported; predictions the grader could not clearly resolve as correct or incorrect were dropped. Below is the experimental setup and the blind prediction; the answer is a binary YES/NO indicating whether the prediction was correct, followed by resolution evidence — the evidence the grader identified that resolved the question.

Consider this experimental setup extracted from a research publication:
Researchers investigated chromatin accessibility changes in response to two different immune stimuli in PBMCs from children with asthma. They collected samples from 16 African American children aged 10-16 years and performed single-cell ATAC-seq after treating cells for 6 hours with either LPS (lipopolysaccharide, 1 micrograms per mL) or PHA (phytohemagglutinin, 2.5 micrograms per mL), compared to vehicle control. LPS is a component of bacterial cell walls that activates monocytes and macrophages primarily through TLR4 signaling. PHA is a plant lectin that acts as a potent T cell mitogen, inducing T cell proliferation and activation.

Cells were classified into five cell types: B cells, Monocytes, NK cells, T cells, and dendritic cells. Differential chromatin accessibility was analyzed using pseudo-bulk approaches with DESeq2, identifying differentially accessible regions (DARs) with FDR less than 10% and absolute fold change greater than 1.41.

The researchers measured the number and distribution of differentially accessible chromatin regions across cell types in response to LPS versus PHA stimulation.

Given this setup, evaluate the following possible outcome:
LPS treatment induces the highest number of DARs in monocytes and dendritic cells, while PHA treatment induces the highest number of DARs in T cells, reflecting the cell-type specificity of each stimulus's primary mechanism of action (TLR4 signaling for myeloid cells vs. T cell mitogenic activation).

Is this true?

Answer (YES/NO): NO